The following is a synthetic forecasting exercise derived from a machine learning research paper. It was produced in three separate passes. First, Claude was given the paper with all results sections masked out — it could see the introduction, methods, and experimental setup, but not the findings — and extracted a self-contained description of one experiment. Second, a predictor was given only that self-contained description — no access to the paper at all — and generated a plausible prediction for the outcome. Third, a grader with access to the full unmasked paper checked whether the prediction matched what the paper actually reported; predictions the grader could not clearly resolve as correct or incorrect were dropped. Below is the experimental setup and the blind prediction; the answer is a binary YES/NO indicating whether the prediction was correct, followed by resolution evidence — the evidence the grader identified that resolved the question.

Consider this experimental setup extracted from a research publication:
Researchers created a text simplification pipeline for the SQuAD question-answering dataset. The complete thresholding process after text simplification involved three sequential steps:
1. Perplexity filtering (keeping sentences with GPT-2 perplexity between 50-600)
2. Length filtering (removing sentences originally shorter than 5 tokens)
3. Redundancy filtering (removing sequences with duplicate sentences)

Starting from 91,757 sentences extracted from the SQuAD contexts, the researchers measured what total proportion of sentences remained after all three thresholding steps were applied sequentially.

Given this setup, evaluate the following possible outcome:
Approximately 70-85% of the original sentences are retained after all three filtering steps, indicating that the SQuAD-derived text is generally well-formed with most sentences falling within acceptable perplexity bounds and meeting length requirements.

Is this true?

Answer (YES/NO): YES